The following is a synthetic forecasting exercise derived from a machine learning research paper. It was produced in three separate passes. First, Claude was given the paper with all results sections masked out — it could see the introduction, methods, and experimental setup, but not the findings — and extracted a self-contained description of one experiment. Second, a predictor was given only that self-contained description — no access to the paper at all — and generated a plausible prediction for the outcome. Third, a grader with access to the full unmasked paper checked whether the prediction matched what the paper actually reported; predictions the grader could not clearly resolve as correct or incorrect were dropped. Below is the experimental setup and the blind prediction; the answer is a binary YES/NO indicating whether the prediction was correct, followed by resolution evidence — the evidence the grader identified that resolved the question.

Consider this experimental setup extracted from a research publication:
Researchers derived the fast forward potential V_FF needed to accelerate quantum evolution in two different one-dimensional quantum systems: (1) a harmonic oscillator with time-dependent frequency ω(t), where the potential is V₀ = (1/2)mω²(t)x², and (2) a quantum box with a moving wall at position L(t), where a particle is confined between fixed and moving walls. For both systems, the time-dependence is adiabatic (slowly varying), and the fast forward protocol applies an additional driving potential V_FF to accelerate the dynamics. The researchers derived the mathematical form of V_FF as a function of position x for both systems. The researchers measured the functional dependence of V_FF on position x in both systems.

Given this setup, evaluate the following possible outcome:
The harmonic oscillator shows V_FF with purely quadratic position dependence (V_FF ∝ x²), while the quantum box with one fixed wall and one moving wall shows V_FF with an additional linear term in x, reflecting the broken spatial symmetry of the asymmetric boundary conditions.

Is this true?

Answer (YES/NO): NO